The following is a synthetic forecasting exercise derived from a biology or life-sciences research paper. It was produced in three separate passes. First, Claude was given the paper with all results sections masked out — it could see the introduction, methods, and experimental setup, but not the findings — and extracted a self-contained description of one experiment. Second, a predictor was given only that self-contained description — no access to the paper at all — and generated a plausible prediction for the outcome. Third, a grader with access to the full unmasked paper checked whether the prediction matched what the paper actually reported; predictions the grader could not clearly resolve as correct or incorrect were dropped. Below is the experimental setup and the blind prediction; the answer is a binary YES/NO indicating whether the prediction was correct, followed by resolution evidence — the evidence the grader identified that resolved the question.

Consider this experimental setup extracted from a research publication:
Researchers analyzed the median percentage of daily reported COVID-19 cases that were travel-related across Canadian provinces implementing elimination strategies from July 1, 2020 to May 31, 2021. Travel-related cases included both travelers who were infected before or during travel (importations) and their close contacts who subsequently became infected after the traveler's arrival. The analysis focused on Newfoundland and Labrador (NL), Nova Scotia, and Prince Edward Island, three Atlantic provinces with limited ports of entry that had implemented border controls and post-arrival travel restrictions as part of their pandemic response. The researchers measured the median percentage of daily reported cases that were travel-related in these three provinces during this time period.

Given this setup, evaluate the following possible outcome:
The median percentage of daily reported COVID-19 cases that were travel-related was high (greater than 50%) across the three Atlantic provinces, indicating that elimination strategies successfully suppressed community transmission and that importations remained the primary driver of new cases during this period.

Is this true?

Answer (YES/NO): YES